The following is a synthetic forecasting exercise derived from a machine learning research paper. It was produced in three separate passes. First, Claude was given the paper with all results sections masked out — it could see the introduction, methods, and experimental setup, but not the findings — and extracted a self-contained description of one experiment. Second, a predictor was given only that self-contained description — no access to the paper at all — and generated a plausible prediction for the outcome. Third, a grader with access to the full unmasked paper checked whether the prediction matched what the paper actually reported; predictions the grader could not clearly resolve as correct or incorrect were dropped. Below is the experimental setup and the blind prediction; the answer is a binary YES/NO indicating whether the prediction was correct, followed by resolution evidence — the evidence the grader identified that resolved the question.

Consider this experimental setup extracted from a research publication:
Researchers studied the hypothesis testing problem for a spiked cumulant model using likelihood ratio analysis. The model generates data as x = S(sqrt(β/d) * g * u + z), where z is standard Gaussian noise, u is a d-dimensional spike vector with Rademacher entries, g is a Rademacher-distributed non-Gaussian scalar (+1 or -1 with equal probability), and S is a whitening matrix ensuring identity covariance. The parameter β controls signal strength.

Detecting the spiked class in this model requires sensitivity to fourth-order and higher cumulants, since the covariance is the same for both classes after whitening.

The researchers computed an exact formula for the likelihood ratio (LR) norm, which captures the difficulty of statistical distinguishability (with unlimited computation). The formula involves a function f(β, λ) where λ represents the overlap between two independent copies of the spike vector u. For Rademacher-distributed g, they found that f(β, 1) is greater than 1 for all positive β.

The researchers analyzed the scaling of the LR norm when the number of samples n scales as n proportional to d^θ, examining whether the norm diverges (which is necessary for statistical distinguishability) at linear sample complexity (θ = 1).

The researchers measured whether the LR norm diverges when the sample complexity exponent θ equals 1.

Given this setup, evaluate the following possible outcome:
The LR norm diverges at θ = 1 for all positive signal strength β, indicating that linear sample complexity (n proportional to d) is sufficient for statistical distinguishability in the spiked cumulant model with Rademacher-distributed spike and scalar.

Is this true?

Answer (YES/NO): NO